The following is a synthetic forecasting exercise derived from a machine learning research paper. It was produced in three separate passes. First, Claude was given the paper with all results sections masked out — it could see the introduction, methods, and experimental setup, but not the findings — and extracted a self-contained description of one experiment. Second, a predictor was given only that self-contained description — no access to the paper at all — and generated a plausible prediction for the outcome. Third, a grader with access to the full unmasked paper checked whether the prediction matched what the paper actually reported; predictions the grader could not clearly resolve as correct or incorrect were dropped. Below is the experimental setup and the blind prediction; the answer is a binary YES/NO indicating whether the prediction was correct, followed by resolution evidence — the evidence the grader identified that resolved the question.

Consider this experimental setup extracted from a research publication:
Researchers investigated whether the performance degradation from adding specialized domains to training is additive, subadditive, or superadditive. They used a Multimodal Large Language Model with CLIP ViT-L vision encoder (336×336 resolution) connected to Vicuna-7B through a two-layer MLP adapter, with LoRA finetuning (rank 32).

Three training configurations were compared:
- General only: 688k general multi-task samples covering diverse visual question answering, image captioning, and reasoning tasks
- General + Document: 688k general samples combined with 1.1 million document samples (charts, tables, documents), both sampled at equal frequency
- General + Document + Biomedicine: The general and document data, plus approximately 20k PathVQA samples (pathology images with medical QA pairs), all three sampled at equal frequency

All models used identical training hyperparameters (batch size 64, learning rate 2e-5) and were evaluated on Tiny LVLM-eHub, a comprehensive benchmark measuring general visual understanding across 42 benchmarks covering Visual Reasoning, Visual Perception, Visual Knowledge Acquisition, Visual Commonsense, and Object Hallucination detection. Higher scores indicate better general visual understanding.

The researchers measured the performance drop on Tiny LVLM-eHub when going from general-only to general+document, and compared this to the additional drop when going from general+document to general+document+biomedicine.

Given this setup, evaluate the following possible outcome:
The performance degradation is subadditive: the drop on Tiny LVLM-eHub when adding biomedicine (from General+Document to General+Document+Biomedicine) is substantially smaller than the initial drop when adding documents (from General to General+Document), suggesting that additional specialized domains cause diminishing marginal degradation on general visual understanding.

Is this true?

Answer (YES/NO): YES